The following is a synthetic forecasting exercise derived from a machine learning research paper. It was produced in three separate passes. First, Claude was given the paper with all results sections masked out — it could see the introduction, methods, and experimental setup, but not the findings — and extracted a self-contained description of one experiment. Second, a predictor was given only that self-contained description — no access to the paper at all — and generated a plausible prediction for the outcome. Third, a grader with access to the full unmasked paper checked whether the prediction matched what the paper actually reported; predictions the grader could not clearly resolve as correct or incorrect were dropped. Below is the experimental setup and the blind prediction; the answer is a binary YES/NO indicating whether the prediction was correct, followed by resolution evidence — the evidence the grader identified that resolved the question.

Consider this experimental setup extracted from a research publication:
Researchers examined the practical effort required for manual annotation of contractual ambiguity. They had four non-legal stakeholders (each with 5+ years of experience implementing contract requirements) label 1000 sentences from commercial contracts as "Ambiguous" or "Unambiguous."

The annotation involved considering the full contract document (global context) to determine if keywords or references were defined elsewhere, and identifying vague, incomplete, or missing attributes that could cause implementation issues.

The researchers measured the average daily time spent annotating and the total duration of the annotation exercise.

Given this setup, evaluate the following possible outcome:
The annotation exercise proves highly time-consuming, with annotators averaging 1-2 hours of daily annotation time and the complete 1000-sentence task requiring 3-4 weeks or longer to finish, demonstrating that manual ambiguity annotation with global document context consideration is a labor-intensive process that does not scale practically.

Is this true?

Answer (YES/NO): NO